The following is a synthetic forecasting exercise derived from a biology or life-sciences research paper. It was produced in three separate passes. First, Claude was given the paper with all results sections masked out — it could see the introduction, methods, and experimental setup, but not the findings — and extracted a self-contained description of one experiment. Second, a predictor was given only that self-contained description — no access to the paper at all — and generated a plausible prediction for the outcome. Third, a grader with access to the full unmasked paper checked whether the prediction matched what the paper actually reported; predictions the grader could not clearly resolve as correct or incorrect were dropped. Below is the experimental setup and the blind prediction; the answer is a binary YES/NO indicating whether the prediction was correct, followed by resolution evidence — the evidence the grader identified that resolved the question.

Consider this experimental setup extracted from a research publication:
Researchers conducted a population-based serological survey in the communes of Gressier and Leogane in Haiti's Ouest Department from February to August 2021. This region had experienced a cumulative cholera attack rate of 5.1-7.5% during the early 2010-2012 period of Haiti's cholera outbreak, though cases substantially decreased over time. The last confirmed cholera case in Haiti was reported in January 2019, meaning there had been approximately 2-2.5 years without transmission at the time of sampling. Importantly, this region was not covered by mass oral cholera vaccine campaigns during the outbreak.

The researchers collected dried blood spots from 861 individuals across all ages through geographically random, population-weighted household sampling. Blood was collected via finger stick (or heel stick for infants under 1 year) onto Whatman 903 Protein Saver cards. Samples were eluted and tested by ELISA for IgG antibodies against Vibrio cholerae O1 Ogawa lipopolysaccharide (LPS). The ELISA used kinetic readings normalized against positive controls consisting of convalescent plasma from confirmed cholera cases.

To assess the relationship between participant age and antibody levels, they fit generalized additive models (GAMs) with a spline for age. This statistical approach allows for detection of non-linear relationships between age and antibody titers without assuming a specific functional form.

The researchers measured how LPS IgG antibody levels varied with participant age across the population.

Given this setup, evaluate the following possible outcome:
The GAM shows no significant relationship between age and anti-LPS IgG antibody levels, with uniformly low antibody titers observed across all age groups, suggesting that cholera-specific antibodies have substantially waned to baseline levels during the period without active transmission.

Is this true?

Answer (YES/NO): NO